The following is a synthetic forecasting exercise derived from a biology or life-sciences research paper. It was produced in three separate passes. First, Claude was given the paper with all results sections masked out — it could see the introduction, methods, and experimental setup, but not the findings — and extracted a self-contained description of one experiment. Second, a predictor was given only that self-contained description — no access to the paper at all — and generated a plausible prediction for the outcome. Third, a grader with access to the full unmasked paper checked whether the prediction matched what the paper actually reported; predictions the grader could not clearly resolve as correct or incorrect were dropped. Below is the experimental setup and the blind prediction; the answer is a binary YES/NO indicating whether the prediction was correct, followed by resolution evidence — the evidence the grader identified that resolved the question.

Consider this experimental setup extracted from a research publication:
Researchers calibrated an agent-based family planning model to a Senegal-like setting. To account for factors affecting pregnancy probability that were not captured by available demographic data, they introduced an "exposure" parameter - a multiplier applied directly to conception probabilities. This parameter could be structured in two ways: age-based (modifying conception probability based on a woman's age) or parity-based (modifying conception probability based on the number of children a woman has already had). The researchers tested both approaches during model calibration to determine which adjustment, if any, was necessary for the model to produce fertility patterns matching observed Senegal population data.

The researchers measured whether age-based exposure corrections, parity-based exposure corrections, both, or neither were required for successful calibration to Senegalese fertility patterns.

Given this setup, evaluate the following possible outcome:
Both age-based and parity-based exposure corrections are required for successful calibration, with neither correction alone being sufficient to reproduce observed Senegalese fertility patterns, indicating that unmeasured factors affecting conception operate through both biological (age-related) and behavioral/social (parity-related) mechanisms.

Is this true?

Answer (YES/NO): NO